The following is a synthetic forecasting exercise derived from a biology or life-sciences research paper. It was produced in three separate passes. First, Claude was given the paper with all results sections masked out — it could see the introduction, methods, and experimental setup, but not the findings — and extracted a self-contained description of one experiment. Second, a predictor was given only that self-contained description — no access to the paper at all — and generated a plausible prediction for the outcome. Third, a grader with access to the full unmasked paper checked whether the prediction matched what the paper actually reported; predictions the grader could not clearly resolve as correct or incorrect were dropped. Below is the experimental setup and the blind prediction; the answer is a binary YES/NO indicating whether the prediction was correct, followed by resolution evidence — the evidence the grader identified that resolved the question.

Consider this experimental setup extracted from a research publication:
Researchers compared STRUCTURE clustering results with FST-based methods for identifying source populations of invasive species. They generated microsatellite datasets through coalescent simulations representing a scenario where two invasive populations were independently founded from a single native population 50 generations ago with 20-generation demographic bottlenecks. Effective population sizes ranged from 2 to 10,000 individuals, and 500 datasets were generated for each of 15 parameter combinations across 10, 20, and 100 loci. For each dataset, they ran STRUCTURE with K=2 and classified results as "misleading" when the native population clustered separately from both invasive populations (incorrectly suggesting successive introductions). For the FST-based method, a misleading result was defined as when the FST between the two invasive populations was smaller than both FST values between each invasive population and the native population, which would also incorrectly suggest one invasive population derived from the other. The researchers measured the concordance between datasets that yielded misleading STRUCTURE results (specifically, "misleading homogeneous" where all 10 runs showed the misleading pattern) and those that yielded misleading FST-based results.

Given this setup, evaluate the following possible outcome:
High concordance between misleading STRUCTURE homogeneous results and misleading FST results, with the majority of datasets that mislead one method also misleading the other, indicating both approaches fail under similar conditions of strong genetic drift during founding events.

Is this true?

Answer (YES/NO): YES